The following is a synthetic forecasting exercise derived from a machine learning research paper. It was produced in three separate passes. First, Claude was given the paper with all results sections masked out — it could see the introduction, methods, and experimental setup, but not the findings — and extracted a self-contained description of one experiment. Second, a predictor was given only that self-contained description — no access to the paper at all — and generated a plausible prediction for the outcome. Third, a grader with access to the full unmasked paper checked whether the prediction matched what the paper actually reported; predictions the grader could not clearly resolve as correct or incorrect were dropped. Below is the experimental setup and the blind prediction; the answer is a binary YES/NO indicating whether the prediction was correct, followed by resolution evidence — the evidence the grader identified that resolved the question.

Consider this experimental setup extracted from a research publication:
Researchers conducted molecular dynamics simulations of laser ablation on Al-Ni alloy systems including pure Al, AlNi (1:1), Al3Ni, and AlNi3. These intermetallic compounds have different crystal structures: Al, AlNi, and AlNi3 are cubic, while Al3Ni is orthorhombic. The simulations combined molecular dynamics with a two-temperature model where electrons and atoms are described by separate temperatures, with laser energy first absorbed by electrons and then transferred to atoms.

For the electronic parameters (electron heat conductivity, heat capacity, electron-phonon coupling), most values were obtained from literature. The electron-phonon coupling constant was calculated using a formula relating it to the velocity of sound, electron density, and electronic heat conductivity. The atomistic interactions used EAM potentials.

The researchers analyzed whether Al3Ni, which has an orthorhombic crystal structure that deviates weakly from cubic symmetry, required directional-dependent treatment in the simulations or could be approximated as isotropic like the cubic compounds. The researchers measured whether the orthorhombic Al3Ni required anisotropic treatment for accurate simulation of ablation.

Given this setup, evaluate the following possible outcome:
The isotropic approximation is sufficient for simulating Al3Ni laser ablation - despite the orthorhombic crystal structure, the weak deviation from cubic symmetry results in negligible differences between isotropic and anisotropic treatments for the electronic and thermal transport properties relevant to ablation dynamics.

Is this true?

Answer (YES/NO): YES